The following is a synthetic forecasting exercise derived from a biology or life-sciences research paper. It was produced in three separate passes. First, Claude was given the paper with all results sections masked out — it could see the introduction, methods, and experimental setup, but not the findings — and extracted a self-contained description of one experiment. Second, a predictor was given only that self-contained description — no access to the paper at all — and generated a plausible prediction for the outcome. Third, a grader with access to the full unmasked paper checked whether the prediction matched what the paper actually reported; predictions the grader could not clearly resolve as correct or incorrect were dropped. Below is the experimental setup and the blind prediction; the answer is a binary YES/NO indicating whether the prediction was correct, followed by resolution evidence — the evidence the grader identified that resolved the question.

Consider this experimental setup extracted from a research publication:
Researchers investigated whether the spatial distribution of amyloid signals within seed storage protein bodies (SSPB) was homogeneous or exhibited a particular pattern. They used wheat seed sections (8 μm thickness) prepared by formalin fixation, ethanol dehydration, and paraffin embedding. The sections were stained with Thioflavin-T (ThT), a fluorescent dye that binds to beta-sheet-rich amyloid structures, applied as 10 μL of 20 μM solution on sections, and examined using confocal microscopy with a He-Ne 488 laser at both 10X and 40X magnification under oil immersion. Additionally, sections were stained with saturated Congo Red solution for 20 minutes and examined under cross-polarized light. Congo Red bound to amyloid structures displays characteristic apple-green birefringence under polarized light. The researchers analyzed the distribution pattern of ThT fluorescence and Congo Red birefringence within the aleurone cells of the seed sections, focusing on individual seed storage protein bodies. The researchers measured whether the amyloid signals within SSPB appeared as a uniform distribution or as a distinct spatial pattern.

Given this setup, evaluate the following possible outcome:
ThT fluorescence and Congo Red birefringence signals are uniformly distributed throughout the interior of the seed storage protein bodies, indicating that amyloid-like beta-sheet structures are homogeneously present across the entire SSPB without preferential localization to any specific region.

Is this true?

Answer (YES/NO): NO